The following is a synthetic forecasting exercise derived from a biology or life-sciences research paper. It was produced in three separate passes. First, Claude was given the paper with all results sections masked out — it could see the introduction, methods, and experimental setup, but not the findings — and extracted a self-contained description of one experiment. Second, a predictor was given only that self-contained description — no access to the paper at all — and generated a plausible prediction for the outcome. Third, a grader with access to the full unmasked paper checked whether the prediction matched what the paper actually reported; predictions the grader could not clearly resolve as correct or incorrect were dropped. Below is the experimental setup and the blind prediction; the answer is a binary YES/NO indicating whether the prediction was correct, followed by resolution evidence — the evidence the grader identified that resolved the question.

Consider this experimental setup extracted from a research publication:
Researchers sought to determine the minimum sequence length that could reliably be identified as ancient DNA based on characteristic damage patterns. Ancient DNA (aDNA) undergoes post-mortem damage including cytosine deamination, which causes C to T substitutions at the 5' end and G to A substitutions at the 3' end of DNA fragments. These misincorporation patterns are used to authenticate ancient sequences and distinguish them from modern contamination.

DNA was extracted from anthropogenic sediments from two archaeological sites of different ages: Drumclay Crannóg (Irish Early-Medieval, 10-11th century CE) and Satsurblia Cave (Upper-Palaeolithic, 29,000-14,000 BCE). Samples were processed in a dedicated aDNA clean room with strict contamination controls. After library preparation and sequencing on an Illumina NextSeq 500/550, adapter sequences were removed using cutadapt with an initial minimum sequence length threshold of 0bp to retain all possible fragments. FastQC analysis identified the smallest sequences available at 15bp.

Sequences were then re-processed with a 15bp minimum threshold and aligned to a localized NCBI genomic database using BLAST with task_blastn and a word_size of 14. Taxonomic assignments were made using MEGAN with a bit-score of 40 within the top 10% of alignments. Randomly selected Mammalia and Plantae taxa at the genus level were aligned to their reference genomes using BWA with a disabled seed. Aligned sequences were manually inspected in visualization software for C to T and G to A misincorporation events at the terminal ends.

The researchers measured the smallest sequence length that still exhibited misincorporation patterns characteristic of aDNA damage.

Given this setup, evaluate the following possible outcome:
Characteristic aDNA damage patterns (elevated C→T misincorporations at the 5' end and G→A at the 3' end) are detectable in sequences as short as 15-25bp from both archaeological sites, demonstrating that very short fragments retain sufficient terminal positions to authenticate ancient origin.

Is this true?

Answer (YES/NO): NO